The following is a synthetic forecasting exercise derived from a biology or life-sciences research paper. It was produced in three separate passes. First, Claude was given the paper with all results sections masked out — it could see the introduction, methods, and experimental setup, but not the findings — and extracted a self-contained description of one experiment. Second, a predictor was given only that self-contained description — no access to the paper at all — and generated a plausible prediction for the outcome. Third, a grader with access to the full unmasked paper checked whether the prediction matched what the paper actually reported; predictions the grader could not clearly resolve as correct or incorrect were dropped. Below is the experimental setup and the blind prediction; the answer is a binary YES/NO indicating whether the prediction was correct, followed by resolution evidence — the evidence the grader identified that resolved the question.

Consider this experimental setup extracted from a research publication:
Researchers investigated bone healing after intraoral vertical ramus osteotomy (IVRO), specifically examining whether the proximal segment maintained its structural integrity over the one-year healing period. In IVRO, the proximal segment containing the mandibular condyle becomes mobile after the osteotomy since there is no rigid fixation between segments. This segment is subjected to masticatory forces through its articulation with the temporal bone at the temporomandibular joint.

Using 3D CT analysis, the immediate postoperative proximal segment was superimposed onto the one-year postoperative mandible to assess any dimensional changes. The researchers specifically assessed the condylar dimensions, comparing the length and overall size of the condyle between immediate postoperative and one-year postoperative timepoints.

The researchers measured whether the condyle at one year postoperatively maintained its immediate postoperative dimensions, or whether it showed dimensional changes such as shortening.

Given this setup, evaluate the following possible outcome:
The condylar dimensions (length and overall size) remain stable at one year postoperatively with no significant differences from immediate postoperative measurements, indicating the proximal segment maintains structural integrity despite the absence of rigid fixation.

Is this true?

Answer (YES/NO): YES